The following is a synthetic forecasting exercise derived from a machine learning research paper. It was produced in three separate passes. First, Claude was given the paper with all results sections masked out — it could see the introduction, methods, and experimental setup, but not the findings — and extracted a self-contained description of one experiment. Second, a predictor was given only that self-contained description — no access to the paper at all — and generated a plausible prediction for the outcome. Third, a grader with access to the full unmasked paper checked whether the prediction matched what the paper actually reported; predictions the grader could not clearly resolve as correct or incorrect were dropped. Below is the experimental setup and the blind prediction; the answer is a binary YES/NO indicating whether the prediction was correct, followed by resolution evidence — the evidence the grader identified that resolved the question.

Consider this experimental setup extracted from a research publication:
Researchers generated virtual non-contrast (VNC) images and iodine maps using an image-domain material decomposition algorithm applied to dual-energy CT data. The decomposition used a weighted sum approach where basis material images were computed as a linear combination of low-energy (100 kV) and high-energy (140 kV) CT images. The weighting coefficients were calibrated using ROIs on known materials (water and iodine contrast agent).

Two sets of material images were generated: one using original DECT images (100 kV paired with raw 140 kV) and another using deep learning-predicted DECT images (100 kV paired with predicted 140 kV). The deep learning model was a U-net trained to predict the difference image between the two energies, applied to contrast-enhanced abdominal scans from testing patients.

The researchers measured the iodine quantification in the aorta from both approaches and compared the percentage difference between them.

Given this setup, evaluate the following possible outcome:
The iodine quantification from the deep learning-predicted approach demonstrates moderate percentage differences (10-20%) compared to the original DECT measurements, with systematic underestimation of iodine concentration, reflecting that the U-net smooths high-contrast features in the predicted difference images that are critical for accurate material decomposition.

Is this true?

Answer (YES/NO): NO